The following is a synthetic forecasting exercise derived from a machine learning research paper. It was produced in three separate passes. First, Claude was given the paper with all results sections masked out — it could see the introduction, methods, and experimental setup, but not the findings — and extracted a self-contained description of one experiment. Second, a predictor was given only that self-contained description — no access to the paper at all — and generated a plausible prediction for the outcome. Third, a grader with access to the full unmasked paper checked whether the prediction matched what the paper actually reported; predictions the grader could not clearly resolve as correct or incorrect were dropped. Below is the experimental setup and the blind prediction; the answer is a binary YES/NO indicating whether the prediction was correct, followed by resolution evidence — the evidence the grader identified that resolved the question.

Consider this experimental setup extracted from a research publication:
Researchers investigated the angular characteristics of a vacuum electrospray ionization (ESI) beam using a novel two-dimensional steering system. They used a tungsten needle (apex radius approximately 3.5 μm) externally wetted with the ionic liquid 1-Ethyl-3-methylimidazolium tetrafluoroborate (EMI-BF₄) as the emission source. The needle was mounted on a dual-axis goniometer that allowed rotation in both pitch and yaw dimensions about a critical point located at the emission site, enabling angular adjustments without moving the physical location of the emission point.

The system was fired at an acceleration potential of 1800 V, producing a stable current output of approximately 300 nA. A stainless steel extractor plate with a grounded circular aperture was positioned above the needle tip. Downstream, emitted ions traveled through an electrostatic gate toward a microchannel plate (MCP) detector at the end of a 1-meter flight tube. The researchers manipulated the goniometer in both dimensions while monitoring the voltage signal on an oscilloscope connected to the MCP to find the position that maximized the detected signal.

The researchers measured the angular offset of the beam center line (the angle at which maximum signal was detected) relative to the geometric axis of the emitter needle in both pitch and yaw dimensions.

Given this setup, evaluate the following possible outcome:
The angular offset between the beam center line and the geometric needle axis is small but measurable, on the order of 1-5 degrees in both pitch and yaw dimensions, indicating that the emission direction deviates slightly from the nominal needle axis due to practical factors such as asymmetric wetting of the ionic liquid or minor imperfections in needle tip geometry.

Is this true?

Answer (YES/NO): NO